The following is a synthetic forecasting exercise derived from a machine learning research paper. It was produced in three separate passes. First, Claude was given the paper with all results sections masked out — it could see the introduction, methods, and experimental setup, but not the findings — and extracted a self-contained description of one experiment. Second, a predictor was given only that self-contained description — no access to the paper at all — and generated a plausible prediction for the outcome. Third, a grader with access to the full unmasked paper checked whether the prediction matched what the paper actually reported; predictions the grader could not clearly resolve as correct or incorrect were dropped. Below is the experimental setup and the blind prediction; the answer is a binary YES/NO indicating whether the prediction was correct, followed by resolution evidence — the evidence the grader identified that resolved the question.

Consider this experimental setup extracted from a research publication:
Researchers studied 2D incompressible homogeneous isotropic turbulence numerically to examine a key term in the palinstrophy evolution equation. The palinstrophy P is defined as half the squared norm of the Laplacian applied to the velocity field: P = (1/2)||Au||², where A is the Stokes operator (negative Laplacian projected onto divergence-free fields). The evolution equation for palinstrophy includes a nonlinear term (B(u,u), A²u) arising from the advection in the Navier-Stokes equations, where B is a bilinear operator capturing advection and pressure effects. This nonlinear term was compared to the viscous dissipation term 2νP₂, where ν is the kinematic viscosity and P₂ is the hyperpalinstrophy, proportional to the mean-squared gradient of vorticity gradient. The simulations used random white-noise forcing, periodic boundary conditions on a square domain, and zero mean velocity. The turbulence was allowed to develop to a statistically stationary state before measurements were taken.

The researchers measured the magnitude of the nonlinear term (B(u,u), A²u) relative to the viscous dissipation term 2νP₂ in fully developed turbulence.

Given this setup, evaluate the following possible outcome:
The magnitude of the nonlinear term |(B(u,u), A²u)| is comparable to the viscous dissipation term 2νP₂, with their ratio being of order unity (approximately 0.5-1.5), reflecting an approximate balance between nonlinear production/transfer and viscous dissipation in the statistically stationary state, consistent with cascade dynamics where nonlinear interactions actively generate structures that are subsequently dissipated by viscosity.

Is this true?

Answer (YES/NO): NO